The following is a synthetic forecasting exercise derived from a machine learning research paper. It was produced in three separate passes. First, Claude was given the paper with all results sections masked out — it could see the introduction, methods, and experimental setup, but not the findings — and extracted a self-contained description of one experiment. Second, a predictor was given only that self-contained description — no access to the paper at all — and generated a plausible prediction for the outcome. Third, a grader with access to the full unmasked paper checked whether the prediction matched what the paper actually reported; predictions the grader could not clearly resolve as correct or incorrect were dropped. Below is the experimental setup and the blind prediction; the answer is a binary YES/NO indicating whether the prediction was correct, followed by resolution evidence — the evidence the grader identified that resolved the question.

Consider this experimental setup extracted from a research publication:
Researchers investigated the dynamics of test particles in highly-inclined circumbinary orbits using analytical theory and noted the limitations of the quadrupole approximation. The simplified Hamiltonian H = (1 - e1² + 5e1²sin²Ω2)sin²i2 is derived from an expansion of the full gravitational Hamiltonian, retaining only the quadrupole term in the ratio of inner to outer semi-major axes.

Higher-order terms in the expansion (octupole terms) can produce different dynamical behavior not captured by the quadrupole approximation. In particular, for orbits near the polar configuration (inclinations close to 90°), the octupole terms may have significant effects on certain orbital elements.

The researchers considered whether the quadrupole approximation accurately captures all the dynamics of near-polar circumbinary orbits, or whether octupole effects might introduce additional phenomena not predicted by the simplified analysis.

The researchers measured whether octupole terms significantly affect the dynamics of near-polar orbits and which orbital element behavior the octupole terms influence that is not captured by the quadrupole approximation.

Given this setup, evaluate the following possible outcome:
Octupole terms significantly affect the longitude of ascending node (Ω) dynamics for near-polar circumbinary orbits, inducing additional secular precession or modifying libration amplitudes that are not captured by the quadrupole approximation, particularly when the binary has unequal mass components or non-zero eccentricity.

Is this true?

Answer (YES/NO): NO